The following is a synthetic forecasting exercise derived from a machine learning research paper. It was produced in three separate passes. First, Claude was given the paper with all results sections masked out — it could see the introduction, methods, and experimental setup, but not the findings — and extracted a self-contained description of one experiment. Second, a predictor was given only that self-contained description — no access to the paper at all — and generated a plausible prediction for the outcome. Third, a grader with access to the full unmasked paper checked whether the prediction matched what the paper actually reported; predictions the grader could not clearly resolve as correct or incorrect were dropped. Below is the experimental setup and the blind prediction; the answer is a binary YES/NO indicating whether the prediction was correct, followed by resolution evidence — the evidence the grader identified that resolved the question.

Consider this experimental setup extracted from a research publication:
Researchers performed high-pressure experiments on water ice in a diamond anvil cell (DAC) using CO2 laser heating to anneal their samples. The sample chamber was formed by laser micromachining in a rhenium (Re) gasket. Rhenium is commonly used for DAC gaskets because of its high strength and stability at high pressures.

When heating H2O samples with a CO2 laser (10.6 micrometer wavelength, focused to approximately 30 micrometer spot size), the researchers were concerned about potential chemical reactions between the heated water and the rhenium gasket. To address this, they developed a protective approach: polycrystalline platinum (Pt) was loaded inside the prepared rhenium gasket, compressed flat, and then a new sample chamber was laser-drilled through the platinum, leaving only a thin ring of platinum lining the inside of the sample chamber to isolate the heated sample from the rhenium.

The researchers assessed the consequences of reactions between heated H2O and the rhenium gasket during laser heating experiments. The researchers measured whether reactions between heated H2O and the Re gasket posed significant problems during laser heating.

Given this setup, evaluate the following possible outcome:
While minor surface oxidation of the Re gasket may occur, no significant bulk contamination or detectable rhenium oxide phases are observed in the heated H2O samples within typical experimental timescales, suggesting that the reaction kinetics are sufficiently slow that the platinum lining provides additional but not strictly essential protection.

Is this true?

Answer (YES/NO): NO